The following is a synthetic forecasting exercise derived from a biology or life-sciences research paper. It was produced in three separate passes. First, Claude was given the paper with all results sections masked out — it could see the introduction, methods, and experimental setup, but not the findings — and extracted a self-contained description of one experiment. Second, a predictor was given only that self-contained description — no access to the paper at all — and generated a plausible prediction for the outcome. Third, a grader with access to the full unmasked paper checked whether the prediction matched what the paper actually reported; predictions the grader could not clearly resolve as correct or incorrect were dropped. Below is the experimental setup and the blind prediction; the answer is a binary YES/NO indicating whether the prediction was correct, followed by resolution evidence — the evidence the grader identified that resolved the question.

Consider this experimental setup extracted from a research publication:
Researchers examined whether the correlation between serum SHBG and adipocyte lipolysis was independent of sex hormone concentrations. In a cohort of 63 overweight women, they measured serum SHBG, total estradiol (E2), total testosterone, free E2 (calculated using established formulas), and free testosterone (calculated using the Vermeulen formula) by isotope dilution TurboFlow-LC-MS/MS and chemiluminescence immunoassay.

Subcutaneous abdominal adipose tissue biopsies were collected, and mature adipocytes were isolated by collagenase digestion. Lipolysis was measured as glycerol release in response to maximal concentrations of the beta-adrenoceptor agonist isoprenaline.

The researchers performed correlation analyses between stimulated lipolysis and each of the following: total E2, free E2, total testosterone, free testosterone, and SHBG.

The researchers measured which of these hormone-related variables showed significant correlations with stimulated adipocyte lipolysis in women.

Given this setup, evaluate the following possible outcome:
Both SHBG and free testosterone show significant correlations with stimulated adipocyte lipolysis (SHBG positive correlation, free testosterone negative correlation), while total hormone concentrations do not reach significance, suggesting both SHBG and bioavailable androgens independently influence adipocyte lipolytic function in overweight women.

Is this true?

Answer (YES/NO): NO